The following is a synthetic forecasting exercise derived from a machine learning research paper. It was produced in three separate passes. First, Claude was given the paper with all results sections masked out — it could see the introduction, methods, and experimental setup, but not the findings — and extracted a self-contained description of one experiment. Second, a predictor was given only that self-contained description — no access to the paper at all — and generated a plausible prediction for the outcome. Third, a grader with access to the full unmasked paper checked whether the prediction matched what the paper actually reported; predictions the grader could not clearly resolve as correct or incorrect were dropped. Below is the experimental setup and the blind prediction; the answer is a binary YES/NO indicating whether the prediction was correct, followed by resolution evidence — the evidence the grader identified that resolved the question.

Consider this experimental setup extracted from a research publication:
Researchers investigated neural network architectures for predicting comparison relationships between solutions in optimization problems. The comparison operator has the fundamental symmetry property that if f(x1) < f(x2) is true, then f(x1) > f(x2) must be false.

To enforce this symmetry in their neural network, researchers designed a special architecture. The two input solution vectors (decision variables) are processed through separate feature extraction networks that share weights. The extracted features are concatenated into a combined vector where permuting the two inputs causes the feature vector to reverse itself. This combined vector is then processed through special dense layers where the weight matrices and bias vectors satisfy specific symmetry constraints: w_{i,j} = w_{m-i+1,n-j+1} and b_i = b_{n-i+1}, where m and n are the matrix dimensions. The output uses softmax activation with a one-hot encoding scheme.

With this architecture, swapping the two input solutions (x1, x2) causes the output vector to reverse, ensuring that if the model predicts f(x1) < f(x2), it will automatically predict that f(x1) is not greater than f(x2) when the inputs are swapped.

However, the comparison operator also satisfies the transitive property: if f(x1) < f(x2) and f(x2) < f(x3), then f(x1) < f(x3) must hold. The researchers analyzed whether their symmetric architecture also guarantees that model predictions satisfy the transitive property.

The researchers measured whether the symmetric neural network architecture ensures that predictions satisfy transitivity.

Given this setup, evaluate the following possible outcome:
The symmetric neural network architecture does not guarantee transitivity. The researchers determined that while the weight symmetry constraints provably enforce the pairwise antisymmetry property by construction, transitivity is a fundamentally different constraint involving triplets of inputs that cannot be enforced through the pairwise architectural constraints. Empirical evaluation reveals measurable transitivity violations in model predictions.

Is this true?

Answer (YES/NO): NO